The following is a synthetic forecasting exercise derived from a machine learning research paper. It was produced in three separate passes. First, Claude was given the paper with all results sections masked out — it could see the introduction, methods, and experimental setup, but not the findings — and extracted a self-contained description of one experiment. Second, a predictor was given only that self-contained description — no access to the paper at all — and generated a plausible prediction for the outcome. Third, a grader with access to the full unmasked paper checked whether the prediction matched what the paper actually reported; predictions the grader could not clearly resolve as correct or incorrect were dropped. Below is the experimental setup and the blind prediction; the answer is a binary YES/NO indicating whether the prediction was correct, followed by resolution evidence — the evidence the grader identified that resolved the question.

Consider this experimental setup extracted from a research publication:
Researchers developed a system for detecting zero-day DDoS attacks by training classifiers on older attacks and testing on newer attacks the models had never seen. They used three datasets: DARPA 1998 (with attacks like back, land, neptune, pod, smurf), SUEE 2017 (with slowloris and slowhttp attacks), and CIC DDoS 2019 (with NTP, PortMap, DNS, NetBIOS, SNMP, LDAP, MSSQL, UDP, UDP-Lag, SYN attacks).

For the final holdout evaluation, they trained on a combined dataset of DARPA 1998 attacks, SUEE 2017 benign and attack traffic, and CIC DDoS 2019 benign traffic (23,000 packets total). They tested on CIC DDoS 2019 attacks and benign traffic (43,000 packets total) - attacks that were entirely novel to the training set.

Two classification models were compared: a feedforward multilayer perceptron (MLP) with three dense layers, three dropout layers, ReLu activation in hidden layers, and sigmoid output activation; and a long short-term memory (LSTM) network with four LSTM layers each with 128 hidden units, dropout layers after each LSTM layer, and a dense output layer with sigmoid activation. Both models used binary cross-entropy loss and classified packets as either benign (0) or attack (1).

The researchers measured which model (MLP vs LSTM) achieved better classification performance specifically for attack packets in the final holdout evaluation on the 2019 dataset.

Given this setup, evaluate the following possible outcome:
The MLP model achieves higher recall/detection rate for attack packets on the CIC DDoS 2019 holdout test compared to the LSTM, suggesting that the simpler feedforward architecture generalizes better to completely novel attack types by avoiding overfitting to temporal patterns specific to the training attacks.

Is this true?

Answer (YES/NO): YES